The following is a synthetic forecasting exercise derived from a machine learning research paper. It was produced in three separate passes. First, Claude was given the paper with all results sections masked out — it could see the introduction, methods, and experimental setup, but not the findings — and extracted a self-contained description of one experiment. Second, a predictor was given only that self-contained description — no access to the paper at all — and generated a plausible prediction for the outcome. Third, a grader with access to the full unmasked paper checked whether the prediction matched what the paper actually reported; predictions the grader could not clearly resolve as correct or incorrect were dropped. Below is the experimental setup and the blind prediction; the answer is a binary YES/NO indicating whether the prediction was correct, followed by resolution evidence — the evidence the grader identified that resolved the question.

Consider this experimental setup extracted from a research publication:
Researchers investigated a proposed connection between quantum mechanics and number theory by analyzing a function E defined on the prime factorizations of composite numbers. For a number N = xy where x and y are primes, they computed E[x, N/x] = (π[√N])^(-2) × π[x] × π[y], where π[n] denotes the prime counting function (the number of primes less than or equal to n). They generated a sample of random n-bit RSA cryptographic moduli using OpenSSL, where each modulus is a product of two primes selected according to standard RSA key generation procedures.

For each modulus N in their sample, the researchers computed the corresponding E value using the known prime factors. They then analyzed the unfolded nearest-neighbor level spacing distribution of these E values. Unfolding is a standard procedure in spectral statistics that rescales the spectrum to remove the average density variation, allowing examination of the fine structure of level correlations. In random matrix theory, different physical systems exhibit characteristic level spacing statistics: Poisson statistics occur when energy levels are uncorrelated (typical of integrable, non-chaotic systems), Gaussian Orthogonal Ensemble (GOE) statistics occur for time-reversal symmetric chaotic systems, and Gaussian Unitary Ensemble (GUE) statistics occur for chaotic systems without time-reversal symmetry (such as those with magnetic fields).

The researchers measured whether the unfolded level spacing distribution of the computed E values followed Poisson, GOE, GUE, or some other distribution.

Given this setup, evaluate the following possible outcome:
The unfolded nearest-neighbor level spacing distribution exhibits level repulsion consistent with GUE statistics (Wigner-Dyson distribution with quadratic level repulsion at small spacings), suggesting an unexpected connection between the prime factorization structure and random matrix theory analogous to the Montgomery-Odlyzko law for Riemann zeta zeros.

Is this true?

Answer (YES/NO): YES